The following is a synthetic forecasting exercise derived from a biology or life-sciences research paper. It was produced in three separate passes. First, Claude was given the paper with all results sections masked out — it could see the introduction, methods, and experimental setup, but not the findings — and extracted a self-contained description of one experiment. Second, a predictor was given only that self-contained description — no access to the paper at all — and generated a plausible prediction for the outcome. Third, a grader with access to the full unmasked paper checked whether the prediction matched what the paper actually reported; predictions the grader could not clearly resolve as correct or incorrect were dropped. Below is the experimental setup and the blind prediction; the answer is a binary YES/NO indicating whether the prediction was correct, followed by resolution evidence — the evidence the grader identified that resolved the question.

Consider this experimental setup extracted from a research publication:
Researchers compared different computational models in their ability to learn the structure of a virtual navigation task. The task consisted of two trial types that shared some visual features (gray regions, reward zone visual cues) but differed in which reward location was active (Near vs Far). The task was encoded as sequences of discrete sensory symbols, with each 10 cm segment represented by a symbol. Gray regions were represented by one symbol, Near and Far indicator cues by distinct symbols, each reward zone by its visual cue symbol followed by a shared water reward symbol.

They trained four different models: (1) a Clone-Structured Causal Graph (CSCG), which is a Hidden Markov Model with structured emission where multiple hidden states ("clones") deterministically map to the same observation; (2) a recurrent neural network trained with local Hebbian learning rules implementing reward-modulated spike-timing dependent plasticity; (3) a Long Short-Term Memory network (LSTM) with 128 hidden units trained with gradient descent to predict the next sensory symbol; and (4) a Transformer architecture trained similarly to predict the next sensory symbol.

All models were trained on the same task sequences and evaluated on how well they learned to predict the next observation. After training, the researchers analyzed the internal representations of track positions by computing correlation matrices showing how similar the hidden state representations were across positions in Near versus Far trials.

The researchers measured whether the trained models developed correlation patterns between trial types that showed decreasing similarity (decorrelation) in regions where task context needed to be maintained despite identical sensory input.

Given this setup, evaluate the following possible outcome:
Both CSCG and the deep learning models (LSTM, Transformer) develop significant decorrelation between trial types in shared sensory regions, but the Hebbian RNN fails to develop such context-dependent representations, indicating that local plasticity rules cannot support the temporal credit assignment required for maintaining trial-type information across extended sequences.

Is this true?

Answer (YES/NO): NO